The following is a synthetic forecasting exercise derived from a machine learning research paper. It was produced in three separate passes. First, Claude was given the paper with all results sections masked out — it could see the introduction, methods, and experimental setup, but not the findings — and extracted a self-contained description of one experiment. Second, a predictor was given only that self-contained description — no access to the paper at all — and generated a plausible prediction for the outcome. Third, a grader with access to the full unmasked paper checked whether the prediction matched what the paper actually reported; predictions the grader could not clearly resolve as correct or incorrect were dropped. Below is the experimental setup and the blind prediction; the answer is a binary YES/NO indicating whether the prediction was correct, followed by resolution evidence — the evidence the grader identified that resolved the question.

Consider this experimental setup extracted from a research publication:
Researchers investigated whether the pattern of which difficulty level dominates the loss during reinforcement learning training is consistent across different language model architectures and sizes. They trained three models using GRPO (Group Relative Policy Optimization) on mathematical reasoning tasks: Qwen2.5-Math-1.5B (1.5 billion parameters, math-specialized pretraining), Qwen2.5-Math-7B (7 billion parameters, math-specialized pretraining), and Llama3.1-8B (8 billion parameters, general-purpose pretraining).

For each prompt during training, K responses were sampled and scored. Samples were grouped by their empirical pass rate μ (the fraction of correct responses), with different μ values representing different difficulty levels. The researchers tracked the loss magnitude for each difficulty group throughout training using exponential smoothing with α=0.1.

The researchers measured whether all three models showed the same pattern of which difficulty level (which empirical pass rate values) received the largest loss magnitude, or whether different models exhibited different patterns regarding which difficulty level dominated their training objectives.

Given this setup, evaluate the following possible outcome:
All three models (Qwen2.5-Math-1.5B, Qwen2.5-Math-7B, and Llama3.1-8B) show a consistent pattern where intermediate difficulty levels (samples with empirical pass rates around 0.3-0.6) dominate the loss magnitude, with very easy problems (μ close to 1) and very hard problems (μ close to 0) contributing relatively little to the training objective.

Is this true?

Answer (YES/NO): NO